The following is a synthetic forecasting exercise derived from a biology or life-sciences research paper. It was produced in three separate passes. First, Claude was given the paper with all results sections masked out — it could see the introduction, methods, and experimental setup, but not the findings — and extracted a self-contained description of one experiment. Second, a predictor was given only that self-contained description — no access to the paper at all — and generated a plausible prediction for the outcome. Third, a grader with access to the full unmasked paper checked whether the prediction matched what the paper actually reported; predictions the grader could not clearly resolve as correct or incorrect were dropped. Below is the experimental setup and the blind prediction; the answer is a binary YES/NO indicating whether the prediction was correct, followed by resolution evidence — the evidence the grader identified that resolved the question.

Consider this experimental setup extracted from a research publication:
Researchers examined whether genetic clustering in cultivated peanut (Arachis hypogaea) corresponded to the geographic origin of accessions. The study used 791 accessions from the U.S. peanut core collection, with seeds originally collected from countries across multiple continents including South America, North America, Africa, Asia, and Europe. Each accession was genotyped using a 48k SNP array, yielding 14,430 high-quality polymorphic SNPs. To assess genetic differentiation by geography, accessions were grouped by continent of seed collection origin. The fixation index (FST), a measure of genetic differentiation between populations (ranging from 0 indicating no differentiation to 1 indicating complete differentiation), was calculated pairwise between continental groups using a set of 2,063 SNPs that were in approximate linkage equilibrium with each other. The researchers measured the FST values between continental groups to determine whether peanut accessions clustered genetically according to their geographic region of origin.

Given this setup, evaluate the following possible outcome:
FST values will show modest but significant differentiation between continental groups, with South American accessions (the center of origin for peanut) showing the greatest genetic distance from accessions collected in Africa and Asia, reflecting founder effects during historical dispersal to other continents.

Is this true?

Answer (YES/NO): NO